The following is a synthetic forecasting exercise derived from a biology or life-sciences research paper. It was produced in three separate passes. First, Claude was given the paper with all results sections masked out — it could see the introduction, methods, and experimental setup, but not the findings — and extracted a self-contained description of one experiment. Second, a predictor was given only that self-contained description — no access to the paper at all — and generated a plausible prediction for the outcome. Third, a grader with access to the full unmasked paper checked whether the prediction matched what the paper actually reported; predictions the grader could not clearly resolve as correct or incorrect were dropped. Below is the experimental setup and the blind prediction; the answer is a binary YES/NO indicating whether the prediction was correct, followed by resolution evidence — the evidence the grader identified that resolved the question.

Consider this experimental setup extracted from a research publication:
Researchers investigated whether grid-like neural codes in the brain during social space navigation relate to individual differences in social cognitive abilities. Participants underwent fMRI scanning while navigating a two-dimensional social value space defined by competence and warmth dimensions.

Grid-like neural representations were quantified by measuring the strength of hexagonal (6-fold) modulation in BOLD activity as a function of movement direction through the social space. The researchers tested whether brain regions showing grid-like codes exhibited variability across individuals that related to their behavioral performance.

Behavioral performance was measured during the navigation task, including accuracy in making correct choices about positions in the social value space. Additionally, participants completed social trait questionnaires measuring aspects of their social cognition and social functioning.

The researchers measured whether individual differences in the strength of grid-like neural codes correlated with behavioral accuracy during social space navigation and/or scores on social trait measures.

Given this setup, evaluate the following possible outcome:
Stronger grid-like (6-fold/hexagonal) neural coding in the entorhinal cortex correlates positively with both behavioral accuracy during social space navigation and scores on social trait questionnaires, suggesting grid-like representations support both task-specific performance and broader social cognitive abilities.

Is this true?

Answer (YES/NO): NO